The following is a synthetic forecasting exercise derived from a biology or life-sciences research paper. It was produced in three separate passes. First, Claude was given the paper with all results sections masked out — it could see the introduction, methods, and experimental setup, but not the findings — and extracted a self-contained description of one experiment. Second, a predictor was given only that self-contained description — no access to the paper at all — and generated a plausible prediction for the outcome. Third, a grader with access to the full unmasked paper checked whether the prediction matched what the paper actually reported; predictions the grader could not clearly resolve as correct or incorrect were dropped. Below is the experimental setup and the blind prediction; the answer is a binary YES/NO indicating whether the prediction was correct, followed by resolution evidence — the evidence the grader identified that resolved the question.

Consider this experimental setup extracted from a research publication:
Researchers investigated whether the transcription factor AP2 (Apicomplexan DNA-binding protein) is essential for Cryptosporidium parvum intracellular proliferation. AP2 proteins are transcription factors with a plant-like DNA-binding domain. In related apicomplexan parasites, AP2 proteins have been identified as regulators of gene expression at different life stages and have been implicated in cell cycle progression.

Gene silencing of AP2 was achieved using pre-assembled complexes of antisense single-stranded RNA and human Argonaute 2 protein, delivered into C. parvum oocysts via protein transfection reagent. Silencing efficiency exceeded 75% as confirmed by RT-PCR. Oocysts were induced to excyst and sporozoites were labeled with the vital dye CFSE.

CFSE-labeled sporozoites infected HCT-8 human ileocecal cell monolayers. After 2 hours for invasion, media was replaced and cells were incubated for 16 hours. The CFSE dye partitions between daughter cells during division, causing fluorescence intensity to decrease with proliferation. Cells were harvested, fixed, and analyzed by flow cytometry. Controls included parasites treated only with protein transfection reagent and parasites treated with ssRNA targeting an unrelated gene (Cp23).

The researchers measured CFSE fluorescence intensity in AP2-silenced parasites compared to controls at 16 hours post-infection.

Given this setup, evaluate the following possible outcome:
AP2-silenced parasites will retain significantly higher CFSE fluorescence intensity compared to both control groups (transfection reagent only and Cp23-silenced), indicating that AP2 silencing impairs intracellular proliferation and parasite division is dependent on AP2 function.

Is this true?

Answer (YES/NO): YES